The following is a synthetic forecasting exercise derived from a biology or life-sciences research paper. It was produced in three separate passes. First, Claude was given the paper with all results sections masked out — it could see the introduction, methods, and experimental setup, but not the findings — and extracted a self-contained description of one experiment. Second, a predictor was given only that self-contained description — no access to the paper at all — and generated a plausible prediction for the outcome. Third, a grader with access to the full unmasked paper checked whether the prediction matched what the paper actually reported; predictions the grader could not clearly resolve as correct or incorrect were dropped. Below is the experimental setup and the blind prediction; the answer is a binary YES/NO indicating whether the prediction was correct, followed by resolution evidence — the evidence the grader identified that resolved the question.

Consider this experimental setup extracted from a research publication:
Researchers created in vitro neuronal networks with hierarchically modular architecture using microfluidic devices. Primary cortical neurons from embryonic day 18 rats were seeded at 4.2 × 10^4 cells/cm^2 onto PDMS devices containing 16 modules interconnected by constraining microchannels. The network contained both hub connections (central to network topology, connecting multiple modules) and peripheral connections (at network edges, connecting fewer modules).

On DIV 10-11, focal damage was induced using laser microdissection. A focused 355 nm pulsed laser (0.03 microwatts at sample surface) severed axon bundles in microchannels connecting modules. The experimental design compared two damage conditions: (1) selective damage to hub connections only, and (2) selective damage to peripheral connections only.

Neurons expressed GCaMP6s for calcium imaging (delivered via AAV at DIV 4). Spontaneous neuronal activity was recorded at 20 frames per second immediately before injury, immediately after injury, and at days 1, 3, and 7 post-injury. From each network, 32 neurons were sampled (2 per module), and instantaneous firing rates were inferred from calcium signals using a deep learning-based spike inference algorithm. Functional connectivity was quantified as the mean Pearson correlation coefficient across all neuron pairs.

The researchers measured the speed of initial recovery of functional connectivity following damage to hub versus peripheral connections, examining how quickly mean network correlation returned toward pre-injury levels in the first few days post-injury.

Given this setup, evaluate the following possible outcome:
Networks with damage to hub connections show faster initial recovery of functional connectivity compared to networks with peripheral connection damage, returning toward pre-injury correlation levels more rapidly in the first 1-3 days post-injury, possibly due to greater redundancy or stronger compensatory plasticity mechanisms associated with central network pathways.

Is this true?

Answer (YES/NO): NO